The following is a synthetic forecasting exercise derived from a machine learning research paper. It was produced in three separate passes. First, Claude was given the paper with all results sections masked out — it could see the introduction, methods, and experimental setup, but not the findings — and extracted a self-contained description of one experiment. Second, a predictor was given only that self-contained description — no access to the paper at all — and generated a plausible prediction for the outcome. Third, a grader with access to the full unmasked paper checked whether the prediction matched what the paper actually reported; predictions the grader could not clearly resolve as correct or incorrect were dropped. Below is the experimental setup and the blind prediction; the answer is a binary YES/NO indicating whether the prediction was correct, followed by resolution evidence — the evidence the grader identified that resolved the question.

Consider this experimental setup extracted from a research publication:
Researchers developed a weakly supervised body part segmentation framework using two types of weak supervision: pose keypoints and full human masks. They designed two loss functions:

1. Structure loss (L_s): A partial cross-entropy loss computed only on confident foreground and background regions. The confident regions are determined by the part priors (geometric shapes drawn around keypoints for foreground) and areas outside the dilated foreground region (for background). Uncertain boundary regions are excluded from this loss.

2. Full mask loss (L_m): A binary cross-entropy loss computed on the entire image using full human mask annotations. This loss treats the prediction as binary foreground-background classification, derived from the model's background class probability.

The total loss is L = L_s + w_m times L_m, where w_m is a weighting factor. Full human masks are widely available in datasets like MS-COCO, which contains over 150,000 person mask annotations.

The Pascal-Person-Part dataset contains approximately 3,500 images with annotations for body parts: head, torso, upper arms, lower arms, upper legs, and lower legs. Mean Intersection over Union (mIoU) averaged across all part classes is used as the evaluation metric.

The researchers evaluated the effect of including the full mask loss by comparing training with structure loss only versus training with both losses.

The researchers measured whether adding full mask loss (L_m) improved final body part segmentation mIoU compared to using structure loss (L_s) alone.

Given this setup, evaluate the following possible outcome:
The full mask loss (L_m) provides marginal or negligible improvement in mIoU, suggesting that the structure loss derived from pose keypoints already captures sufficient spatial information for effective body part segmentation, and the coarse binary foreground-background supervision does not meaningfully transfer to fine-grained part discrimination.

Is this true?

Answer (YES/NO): YES